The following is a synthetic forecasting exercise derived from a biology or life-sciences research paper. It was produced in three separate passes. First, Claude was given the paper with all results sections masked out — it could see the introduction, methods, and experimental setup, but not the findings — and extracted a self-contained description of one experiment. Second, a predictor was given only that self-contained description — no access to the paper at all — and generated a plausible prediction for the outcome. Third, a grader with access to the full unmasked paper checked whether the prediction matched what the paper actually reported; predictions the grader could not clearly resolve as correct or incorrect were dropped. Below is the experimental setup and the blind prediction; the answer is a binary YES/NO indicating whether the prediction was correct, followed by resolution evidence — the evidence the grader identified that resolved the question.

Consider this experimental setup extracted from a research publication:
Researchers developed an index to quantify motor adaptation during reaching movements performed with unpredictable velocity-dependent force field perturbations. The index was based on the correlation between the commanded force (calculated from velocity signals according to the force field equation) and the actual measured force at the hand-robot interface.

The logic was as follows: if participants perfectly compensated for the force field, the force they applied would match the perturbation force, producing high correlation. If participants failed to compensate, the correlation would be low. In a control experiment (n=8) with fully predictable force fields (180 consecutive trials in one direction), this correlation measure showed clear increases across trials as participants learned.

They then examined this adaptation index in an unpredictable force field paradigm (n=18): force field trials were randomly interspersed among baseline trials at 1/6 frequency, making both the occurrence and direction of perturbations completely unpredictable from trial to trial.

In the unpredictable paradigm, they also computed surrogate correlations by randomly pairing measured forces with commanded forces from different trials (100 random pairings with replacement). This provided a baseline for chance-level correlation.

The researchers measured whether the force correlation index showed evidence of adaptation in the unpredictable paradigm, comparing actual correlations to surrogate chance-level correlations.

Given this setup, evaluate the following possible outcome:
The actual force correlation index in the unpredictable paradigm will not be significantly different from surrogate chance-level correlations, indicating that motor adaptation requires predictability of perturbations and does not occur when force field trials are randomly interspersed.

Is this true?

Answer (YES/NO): NO